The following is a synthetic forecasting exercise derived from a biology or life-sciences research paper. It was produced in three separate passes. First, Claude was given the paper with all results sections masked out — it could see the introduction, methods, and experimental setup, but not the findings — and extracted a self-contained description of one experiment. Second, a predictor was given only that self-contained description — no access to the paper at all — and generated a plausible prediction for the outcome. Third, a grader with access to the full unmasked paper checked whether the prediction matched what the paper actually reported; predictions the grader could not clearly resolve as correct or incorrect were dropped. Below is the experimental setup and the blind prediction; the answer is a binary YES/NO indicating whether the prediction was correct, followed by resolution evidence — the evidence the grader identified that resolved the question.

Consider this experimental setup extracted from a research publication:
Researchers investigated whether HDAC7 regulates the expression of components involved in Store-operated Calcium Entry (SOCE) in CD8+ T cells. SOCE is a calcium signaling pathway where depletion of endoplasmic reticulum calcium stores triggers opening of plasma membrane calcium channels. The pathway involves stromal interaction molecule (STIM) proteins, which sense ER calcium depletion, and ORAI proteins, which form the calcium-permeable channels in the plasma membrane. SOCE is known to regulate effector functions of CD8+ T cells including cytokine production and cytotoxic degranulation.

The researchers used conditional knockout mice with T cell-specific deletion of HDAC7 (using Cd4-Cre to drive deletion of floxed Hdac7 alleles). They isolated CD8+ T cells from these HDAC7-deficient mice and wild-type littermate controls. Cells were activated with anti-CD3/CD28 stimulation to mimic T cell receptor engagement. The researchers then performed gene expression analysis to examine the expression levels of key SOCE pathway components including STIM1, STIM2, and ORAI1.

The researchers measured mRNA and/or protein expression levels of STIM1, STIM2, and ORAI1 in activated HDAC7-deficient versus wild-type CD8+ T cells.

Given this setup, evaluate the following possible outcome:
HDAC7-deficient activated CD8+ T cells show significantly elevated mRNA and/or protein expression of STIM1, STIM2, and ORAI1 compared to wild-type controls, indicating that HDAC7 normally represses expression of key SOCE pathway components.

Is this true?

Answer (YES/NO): NO